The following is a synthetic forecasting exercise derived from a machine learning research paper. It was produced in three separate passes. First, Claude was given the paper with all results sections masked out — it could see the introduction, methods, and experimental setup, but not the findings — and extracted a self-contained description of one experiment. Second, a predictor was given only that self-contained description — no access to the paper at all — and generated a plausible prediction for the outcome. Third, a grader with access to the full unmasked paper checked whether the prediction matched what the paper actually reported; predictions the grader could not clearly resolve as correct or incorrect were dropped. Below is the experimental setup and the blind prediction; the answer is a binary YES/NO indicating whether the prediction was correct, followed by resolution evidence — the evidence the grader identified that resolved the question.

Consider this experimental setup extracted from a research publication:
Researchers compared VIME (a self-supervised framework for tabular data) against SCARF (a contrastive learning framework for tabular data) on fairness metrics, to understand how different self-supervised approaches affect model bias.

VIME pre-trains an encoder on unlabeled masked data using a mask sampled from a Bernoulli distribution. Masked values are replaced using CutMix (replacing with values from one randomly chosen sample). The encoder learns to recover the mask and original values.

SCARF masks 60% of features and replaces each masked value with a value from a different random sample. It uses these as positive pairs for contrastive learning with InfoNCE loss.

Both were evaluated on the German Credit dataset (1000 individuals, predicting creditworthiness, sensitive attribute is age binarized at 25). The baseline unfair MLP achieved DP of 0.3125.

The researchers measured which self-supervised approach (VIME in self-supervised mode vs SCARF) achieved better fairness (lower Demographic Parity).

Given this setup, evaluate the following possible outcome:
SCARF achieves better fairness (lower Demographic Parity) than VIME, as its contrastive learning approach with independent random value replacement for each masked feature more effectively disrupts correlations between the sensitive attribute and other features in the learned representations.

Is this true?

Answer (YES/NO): NO